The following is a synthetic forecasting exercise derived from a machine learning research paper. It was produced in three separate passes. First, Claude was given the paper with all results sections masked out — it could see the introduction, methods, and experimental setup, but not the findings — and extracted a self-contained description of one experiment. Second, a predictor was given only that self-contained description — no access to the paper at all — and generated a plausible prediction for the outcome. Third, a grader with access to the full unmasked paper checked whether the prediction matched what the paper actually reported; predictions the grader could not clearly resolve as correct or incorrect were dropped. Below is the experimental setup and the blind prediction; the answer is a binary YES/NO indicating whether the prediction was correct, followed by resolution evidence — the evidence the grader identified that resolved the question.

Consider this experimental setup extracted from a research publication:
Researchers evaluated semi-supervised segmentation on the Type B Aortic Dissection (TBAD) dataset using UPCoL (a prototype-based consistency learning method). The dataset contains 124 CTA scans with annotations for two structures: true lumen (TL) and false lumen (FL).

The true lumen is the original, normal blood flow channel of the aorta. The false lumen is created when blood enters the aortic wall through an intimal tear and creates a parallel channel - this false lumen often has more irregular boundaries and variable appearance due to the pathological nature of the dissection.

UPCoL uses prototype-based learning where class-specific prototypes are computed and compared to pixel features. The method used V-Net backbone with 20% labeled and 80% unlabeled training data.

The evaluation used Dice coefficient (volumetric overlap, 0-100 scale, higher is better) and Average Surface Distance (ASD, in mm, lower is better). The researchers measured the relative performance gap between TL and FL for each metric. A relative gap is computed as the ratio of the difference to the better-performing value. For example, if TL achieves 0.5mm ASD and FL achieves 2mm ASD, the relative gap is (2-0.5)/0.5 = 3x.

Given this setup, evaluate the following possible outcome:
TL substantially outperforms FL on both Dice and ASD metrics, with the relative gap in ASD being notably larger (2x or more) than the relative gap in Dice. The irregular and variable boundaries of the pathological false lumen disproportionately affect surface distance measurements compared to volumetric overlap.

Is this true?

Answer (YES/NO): YES